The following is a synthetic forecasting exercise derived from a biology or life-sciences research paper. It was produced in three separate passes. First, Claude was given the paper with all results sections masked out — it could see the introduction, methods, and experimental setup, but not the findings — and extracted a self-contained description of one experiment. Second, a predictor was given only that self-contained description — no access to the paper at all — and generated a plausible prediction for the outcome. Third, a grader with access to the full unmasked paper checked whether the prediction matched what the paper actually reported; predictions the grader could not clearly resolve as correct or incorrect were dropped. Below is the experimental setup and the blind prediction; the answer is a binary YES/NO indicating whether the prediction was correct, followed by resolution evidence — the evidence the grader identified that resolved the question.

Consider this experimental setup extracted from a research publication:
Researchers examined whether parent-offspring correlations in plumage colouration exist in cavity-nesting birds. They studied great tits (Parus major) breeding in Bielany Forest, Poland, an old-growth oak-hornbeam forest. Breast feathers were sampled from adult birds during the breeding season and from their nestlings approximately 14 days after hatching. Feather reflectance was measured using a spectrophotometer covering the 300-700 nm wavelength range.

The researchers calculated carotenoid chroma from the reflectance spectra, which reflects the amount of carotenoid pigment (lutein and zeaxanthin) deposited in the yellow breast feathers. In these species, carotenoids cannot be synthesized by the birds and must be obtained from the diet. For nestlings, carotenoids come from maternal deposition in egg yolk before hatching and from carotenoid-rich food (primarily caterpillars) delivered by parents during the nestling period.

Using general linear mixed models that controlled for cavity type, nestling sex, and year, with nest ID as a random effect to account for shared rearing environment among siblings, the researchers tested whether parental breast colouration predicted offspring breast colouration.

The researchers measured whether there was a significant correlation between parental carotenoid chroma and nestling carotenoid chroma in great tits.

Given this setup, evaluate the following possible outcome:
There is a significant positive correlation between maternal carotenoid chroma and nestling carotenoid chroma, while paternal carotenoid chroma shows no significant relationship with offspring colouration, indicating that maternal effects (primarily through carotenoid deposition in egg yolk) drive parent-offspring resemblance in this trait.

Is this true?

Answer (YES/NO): NO